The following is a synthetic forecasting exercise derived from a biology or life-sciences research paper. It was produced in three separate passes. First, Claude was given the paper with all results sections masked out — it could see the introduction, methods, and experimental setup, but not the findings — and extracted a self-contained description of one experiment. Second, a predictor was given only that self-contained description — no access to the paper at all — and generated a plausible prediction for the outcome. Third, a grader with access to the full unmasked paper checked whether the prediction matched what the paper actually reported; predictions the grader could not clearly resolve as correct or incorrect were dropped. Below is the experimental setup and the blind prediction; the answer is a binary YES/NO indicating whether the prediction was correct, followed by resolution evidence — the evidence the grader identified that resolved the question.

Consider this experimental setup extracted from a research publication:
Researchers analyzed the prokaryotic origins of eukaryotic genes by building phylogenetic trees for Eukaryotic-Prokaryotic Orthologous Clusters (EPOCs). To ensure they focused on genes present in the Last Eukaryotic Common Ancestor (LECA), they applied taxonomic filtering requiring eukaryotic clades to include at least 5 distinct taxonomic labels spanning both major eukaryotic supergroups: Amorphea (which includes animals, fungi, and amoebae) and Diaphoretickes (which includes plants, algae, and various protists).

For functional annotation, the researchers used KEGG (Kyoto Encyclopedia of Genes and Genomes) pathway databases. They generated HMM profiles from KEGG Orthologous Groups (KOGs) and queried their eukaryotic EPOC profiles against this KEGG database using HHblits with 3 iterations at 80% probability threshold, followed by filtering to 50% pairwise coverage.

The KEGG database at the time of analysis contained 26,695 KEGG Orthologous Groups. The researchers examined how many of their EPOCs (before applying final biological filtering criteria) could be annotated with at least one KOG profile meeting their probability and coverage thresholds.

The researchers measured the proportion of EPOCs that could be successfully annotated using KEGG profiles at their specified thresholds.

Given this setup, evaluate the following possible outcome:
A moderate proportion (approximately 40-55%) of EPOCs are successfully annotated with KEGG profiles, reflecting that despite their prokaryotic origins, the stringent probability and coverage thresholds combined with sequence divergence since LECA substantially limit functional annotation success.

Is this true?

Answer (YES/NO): NO